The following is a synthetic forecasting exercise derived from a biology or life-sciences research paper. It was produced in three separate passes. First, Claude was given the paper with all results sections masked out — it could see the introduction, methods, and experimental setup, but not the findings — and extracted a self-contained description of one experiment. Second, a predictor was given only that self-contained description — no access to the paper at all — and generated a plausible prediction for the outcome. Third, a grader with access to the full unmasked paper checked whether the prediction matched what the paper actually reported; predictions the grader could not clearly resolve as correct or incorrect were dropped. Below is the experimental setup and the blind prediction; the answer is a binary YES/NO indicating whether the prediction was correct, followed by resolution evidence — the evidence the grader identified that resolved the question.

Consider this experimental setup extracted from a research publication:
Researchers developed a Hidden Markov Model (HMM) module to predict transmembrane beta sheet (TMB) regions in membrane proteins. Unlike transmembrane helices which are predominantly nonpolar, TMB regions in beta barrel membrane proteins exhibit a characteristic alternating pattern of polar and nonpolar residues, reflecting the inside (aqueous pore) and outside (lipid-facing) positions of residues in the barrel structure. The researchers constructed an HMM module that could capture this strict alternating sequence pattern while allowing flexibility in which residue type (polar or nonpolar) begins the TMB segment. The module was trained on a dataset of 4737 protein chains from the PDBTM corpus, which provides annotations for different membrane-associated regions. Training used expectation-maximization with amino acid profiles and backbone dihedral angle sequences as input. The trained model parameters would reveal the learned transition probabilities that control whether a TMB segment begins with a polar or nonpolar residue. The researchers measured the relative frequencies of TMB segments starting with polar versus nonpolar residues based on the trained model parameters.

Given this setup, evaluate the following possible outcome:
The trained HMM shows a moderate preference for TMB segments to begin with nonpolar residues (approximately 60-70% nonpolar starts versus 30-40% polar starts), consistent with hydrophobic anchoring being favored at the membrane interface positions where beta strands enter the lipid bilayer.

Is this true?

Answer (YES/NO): NO